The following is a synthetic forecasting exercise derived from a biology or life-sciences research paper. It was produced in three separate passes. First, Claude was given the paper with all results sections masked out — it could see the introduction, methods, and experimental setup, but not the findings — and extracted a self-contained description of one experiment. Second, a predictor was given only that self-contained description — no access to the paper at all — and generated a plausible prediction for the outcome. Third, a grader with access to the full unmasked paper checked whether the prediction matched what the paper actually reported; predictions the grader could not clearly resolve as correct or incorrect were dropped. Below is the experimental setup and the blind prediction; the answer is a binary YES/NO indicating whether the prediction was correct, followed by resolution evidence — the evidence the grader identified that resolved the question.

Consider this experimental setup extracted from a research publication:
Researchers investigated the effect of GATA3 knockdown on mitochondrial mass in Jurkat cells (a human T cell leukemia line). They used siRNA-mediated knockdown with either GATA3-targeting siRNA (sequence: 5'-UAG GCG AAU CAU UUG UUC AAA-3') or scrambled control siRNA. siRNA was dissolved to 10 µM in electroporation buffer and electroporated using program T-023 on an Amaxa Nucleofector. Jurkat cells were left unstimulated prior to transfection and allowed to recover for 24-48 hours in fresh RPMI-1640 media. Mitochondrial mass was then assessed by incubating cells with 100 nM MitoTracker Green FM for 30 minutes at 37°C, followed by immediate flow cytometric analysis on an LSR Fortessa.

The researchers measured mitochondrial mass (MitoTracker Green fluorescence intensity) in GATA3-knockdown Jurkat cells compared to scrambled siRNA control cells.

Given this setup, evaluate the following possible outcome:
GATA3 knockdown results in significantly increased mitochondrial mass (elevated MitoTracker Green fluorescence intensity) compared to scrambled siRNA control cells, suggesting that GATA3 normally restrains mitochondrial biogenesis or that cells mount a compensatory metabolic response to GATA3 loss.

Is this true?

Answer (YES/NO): NO